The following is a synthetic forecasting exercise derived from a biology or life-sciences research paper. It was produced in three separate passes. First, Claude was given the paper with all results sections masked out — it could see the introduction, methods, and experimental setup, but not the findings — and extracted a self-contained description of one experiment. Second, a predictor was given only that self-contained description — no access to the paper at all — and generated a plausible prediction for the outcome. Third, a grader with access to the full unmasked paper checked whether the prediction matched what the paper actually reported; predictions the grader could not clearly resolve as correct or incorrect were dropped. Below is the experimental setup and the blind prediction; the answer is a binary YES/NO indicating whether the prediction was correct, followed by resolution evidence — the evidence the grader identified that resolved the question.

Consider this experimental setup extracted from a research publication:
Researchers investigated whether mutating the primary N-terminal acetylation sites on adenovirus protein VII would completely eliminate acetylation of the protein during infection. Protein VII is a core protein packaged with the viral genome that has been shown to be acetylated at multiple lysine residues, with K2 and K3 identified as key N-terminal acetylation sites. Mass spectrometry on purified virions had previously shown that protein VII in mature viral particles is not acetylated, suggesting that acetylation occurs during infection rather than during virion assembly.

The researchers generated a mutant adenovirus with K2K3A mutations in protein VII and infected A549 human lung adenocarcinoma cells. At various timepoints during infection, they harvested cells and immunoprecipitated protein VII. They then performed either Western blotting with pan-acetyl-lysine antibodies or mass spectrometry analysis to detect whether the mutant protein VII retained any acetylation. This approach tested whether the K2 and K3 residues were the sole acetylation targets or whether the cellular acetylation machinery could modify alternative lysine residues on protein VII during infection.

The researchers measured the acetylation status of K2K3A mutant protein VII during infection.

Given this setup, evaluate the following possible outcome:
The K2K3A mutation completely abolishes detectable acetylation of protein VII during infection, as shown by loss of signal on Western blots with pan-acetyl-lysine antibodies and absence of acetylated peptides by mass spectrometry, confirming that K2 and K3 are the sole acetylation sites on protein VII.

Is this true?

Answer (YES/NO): NO